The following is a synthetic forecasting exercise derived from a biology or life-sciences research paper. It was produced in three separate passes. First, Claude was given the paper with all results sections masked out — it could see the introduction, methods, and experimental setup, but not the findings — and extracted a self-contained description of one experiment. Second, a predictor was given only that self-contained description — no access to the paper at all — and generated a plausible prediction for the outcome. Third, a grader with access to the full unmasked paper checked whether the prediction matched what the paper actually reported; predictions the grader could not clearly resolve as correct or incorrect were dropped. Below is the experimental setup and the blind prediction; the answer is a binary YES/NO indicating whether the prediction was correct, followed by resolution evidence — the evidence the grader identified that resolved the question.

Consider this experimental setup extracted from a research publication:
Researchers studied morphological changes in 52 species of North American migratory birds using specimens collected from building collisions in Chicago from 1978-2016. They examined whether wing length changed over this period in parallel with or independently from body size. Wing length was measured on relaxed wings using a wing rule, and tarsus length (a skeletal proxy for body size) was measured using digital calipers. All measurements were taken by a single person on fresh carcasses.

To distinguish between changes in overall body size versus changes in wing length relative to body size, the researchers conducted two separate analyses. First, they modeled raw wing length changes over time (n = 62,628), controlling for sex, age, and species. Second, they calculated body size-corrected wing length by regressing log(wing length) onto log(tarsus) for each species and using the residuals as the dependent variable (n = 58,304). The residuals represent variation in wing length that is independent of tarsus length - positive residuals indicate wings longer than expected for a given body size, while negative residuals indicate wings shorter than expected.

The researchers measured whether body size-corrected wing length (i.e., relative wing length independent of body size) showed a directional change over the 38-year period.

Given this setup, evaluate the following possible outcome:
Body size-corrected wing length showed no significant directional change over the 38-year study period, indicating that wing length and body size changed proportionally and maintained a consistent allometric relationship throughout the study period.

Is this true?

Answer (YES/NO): NO